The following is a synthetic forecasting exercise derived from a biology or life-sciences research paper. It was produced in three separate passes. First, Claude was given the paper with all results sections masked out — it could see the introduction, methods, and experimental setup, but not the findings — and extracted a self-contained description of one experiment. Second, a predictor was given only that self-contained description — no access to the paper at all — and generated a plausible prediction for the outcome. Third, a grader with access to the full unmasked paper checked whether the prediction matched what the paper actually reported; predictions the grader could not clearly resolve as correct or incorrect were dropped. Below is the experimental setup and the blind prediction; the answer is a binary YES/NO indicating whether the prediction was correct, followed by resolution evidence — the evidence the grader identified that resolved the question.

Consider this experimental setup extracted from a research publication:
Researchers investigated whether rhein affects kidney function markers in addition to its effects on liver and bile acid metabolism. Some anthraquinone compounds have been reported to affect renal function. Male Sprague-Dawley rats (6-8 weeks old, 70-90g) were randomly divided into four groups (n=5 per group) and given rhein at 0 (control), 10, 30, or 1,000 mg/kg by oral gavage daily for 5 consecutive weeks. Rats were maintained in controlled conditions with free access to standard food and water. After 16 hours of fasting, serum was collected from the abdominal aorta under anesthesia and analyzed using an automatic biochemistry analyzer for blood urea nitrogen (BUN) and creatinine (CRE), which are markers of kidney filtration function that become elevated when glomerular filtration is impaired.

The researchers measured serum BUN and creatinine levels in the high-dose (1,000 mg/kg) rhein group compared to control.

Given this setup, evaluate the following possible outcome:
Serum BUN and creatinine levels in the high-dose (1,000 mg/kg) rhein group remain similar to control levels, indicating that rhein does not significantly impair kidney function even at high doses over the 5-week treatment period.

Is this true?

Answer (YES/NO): YES